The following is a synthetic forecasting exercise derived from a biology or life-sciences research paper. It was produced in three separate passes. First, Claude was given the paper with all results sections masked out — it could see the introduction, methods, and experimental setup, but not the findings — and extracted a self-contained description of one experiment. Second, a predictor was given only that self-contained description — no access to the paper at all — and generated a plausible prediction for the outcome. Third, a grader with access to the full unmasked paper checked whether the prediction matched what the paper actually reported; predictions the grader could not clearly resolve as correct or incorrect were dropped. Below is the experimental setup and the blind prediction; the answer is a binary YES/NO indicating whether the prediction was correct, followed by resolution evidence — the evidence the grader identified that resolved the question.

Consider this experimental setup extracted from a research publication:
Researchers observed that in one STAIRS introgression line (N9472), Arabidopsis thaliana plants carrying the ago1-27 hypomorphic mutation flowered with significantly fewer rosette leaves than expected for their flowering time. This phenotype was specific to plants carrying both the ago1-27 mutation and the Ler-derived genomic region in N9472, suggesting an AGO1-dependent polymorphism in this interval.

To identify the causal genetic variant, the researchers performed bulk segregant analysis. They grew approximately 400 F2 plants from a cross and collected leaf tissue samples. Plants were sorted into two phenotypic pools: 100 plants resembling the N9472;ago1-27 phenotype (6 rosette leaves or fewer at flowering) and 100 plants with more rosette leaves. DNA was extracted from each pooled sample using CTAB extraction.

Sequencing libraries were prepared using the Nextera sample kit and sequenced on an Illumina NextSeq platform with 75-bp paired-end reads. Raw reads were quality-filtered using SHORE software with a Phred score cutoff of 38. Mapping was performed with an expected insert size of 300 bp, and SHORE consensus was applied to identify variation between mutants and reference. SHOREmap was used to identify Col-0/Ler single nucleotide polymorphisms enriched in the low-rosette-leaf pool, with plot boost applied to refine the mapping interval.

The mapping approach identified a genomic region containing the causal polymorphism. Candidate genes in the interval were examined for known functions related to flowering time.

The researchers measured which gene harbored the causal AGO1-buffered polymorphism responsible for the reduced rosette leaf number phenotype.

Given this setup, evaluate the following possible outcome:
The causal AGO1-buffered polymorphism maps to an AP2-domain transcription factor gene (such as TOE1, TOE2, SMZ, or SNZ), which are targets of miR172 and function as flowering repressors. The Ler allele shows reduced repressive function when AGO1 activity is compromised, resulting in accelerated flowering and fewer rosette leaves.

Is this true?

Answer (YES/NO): NO